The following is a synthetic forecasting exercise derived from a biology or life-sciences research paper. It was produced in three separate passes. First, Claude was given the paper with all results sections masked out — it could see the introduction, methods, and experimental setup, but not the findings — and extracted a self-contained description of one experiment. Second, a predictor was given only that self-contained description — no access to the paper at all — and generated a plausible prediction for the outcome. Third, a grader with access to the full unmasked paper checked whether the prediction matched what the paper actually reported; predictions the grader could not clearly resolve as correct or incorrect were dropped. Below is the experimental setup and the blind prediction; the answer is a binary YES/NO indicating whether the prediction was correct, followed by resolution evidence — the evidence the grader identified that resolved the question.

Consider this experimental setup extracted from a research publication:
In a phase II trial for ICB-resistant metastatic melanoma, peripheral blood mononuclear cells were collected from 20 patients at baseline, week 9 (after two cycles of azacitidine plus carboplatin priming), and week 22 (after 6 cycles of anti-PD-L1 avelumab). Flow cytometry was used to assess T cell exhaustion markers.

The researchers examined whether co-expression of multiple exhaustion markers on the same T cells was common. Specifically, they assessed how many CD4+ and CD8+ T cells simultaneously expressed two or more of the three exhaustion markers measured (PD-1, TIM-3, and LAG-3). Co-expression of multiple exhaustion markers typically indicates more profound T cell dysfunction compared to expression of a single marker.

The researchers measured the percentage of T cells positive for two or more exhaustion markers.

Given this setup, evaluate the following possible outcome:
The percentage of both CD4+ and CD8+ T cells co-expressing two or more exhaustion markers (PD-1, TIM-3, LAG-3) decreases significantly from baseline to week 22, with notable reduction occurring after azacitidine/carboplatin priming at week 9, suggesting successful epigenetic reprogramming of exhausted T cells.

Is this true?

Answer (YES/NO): NO